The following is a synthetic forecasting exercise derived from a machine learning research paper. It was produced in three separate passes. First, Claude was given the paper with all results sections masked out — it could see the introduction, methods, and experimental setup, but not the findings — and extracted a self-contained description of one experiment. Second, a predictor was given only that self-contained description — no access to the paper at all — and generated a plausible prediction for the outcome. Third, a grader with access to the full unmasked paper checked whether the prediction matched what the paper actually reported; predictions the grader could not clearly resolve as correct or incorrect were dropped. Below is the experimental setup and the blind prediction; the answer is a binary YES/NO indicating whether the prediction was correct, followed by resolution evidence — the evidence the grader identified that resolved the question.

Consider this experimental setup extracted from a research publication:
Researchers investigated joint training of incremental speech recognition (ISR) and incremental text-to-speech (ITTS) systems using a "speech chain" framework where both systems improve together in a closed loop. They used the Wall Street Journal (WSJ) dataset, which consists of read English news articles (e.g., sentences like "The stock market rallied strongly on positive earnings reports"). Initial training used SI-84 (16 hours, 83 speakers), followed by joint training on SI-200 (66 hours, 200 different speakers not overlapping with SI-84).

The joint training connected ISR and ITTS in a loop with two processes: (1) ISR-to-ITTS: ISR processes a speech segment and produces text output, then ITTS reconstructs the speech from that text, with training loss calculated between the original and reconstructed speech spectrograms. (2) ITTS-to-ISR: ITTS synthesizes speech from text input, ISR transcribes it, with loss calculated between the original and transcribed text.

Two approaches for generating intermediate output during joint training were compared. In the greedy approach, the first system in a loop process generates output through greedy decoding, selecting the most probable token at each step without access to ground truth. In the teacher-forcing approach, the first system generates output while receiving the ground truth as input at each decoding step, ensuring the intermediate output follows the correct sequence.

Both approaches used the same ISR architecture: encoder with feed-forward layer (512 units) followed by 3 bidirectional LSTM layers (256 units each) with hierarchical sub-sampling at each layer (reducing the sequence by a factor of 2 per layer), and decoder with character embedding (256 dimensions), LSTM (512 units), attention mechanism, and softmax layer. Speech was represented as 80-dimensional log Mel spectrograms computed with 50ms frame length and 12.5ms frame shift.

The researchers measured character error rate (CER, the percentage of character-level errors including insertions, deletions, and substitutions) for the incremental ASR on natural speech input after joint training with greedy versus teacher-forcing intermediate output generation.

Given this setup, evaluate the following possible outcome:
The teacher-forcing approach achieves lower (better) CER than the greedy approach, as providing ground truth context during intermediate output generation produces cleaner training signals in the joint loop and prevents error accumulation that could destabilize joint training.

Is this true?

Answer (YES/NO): YES